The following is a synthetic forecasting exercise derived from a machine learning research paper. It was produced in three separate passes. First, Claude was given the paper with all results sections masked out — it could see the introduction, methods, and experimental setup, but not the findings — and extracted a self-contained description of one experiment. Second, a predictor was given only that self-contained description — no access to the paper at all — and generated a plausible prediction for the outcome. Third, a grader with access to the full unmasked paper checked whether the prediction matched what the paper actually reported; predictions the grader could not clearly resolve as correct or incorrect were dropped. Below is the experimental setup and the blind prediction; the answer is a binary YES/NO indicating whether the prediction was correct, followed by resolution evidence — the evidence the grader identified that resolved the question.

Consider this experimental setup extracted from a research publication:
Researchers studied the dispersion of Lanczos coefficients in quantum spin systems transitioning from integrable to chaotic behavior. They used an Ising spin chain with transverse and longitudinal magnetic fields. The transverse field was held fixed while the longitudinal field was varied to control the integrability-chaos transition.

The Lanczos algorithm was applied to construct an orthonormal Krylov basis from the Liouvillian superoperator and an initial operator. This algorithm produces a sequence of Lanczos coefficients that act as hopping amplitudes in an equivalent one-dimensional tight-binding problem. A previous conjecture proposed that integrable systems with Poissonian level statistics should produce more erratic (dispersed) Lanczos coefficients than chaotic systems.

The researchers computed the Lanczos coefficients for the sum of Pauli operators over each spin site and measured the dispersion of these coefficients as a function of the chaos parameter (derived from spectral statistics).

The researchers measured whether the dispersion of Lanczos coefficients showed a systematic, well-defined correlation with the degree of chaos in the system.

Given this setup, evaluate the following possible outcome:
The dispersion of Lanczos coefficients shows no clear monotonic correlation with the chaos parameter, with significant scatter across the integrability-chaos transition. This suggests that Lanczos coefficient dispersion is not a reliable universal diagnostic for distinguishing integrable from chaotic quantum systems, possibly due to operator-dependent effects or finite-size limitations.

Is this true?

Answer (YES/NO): NO